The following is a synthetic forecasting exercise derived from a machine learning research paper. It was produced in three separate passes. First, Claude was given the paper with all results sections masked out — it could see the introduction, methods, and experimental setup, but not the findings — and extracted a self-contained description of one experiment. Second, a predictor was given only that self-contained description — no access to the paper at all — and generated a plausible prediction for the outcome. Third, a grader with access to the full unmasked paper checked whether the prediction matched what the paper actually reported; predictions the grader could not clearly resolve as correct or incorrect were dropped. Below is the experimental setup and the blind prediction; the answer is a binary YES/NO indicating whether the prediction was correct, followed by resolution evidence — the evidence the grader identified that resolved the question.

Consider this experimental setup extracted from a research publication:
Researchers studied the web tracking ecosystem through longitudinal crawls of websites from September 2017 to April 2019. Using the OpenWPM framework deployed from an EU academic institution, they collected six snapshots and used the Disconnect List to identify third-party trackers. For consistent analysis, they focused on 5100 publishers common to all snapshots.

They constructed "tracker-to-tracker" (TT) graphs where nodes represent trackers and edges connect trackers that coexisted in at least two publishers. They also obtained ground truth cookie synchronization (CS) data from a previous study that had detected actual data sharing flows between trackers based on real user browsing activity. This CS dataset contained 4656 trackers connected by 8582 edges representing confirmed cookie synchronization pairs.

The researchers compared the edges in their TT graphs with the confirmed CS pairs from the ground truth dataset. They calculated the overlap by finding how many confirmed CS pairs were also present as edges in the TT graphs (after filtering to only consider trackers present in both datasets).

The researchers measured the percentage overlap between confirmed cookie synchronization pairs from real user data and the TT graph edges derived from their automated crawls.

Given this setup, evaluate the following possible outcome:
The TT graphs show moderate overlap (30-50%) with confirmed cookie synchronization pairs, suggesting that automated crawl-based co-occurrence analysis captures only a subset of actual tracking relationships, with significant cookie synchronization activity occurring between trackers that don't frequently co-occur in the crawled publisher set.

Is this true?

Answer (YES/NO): NO